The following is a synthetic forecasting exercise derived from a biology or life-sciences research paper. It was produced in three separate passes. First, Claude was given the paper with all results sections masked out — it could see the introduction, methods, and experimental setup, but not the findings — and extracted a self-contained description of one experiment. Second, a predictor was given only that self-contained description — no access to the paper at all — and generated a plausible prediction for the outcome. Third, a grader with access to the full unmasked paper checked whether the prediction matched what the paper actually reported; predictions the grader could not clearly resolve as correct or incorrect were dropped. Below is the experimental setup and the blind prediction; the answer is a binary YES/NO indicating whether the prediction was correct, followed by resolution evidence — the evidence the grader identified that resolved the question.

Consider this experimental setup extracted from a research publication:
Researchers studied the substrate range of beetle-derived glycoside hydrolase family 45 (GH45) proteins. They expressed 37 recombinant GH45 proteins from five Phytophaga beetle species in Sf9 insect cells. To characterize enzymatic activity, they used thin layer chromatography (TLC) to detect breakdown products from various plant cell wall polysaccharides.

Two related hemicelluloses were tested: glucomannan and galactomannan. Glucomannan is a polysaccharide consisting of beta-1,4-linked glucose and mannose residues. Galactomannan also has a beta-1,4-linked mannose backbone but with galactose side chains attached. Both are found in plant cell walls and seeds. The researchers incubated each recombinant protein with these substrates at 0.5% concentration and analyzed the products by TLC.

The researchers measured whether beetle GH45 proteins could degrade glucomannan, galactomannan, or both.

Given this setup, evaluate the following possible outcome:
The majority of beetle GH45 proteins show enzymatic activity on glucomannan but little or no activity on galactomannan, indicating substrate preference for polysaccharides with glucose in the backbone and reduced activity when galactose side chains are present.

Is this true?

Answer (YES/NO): NO